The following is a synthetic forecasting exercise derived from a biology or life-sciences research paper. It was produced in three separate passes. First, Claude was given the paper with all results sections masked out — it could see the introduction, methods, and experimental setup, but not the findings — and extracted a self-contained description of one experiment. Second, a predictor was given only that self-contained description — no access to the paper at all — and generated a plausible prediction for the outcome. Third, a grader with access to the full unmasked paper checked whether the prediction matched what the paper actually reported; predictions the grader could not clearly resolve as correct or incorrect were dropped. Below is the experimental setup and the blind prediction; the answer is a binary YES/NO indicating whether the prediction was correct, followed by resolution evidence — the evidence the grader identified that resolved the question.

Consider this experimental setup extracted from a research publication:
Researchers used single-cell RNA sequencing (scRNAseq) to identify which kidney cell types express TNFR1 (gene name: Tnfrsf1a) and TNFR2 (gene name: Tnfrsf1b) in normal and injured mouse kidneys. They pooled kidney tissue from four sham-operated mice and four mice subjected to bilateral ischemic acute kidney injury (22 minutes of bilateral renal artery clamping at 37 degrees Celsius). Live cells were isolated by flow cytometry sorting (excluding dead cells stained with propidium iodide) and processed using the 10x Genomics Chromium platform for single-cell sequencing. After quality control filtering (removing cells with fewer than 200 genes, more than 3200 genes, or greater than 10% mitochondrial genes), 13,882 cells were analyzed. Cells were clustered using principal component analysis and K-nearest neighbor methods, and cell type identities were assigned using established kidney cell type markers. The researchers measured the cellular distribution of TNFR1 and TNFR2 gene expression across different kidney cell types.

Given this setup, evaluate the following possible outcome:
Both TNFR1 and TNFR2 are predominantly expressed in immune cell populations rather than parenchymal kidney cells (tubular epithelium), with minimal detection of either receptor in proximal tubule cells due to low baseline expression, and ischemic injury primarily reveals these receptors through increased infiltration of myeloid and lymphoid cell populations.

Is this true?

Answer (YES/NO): NO